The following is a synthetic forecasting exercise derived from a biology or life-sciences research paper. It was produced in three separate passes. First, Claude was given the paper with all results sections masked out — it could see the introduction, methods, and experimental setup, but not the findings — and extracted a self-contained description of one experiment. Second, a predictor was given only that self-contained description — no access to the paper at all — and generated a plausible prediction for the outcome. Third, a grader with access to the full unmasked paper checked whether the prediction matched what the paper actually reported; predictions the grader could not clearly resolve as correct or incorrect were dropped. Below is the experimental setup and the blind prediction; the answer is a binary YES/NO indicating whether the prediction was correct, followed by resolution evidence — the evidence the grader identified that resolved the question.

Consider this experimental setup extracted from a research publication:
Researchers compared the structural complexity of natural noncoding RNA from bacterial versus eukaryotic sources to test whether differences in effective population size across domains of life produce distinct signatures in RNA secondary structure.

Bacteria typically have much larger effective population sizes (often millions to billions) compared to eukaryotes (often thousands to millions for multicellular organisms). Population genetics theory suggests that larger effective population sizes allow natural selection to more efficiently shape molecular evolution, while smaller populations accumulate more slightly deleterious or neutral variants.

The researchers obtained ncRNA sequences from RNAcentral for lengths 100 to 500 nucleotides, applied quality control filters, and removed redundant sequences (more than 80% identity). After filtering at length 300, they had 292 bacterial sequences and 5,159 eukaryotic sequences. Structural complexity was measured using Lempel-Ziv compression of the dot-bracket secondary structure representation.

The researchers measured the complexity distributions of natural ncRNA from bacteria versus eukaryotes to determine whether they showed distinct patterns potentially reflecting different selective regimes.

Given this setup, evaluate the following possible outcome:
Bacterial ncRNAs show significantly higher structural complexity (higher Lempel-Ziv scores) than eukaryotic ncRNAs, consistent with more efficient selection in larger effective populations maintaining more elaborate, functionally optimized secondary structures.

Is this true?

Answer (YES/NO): NO